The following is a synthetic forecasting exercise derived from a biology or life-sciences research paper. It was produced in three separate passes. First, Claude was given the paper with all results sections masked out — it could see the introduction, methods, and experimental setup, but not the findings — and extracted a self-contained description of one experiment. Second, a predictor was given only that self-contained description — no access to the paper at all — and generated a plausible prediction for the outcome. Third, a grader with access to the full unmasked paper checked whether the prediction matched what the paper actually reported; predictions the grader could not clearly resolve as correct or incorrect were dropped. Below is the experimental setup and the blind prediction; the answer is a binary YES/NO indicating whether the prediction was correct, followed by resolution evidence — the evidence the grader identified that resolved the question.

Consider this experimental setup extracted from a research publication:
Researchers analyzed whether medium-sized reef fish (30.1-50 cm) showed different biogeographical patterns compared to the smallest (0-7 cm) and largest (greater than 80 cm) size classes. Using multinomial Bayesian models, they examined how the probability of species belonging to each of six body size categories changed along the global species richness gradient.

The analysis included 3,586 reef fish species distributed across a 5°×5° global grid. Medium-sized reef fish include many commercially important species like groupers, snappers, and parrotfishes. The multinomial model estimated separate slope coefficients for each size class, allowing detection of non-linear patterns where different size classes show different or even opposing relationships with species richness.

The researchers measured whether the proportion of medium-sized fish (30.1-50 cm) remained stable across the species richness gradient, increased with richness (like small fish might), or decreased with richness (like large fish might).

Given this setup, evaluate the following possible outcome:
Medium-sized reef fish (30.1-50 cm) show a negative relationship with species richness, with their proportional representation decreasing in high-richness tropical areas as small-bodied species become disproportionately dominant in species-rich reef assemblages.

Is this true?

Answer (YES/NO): YES